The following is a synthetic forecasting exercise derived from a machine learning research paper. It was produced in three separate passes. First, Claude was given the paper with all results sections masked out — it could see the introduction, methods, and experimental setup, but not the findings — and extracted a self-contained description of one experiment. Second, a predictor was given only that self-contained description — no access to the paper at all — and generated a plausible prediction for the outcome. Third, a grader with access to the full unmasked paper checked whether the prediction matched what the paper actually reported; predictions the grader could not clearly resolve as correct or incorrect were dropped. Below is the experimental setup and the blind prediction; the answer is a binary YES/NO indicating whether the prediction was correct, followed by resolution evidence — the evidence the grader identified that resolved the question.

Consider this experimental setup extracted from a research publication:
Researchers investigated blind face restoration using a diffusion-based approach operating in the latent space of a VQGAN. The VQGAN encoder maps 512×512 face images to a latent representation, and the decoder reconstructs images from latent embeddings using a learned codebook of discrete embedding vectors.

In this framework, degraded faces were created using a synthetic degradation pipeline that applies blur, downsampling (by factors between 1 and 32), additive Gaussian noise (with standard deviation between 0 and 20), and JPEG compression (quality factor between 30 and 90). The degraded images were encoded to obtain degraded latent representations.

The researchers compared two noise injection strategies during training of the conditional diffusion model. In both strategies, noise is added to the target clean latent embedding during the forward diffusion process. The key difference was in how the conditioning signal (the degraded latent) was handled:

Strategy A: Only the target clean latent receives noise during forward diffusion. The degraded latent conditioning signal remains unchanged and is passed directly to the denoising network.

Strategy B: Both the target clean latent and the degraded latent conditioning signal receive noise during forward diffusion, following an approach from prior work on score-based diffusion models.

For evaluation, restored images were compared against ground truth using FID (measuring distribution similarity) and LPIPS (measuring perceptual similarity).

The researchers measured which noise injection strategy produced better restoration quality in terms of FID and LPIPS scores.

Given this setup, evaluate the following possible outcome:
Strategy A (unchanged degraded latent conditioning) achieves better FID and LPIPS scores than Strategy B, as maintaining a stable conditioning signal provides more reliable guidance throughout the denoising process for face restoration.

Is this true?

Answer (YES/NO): YES